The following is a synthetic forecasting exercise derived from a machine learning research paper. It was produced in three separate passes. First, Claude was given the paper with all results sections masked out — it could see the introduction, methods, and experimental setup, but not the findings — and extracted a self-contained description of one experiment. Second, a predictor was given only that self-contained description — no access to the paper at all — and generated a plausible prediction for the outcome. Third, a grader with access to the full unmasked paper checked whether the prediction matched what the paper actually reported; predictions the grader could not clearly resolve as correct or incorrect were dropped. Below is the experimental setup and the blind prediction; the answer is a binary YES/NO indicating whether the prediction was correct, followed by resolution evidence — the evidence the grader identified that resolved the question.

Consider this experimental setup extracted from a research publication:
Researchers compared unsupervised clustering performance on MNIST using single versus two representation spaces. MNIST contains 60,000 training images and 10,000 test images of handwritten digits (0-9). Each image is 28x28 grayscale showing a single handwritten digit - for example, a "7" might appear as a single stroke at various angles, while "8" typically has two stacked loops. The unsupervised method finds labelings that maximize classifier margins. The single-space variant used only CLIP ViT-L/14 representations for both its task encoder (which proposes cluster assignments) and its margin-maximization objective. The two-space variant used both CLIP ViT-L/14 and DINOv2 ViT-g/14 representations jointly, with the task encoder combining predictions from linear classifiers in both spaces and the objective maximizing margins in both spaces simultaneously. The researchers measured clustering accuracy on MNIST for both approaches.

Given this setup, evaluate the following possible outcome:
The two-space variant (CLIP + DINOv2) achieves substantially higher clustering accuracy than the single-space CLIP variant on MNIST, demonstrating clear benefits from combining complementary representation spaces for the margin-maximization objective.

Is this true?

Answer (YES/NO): YES